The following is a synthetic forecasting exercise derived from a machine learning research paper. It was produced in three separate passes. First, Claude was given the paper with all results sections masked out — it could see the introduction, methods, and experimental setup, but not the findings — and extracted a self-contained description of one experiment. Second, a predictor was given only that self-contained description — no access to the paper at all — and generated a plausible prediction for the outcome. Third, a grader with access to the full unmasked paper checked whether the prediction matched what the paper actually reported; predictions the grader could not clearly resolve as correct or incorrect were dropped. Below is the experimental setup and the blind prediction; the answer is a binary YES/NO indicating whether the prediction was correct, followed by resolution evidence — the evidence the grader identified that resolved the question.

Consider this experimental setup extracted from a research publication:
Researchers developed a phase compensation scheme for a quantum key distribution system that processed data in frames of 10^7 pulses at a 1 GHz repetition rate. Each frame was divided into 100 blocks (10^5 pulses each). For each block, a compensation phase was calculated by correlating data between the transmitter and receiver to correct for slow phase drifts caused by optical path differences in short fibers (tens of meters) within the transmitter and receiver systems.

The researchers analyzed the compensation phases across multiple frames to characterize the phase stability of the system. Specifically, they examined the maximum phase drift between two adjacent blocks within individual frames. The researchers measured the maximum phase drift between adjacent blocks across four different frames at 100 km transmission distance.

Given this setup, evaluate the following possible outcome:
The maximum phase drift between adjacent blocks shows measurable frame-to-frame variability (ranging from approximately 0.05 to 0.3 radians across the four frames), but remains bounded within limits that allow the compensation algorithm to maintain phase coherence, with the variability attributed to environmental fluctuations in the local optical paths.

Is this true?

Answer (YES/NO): NO